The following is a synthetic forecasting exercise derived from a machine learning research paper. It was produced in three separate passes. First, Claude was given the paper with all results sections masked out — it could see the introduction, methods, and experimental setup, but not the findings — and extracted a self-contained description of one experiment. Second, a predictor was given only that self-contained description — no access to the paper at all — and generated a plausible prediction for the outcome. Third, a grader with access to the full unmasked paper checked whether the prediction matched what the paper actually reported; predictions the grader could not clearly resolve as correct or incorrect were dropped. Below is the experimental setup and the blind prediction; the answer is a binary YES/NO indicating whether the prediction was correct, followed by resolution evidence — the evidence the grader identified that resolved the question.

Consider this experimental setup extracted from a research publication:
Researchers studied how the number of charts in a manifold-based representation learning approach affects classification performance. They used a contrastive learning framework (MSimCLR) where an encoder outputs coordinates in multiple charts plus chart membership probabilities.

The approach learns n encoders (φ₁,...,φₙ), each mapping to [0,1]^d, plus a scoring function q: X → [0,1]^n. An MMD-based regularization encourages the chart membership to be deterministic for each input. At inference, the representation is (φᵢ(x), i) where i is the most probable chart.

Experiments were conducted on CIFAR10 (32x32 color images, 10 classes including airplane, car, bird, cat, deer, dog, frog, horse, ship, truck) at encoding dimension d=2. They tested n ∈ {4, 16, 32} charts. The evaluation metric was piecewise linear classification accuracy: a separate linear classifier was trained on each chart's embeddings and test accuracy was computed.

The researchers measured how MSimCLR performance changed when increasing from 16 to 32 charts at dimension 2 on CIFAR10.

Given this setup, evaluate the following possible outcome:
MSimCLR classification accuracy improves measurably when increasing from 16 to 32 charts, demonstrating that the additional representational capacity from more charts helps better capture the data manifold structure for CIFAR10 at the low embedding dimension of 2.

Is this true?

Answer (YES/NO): NO